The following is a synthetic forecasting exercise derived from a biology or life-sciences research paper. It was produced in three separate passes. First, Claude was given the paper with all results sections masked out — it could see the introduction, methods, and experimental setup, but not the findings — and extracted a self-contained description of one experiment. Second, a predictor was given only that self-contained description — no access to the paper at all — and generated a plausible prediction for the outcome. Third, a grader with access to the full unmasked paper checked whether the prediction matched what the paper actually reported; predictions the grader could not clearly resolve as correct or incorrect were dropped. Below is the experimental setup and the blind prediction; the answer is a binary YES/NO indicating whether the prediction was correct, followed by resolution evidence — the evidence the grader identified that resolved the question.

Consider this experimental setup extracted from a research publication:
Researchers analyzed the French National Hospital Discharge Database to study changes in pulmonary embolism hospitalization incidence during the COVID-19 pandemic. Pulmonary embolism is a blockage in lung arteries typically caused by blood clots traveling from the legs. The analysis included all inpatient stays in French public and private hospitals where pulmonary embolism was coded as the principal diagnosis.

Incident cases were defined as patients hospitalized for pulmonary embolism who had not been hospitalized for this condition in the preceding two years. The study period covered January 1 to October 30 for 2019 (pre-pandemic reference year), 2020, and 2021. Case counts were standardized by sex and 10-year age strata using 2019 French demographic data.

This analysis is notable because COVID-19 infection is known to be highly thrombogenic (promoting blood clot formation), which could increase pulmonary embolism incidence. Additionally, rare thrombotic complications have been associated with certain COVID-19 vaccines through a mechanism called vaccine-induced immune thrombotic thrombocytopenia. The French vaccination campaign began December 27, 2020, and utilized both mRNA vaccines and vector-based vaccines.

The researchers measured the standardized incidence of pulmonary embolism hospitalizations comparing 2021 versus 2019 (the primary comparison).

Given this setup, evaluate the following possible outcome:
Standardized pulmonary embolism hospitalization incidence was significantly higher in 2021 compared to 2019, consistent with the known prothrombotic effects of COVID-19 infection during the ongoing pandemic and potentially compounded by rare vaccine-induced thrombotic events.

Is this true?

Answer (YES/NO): YES